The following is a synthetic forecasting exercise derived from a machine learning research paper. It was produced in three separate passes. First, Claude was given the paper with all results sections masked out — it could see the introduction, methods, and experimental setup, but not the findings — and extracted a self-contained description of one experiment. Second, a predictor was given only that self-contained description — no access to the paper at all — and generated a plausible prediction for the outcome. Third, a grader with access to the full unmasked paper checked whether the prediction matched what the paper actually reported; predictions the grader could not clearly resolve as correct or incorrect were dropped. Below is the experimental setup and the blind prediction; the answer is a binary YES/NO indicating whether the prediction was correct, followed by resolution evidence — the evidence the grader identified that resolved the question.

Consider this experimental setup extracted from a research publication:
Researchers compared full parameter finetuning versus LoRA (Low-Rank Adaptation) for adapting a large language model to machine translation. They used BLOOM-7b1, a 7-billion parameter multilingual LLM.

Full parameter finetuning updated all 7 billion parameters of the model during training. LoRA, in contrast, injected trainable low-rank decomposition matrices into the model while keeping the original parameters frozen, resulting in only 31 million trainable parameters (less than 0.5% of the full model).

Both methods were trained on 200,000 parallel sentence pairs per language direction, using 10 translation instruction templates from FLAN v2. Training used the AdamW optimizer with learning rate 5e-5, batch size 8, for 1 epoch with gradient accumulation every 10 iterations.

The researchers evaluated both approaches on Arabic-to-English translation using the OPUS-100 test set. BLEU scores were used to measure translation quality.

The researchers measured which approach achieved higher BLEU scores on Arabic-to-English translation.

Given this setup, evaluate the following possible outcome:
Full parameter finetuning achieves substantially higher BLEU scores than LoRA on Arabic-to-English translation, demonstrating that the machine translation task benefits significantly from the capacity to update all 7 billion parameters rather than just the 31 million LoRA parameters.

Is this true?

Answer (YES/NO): NO